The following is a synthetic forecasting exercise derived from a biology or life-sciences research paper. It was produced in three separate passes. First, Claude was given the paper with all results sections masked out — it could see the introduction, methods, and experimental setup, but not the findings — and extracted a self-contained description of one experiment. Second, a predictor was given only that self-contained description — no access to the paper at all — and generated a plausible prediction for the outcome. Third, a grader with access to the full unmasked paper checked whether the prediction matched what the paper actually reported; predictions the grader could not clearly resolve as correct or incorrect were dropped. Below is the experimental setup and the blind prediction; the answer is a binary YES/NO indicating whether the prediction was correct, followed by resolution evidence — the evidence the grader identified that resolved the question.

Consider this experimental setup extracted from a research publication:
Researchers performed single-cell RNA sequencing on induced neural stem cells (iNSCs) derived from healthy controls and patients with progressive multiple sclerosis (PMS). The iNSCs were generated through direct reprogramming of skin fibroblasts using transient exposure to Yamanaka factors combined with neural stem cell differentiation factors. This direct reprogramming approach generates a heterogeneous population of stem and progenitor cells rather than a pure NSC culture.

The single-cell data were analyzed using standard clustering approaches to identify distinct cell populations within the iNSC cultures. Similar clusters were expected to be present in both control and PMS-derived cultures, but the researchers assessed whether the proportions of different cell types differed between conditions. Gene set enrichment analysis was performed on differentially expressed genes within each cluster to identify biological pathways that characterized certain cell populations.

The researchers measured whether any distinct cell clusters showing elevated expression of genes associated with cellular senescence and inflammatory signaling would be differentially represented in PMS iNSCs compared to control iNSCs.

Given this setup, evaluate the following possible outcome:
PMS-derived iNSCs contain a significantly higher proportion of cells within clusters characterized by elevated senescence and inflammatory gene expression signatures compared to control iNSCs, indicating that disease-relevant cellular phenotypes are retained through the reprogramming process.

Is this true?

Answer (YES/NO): YES